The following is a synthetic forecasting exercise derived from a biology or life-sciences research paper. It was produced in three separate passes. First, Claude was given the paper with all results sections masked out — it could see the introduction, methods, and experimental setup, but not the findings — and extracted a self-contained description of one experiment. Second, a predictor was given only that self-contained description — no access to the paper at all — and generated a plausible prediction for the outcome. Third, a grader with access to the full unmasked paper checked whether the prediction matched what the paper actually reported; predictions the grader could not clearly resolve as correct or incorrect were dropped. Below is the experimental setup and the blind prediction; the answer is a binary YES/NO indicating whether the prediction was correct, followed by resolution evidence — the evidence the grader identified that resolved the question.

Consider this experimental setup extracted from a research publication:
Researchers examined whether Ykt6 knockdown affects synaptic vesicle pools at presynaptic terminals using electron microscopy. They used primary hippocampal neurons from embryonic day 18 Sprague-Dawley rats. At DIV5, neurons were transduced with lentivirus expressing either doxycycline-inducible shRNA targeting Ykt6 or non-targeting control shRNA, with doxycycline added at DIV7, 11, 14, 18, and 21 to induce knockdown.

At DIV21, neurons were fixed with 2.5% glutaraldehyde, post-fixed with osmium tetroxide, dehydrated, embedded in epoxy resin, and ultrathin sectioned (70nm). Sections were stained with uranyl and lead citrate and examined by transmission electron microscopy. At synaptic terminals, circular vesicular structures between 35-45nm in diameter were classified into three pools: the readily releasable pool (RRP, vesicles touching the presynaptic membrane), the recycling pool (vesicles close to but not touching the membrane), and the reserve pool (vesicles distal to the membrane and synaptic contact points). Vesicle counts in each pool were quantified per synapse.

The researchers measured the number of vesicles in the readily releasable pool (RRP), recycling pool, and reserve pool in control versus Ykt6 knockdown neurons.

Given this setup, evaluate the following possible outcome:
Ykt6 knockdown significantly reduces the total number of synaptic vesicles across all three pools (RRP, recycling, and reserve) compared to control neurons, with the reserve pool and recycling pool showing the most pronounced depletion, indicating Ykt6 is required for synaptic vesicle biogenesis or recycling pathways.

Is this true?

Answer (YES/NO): NO